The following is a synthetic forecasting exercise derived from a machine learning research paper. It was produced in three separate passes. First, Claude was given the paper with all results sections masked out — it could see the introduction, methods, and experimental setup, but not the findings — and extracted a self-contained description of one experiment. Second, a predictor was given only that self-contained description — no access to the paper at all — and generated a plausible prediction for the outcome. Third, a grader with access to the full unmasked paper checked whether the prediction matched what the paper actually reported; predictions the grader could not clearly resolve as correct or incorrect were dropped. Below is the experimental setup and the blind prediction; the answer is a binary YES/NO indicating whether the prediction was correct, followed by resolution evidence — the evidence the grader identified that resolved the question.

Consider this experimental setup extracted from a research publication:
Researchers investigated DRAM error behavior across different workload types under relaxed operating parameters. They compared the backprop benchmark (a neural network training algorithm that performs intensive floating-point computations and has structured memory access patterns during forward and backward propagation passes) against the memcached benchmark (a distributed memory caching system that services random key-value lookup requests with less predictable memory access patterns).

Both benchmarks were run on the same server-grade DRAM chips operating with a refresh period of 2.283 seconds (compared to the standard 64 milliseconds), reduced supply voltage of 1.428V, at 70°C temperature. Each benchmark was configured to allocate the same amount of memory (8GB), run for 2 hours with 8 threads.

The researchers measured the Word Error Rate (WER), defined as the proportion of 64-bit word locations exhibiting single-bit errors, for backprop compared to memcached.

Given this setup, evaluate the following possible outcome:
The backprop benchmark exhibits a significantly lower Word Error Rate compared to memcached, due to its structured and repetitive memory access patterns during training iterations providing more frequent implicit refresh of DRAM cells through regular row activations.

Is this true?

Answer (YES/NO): NO